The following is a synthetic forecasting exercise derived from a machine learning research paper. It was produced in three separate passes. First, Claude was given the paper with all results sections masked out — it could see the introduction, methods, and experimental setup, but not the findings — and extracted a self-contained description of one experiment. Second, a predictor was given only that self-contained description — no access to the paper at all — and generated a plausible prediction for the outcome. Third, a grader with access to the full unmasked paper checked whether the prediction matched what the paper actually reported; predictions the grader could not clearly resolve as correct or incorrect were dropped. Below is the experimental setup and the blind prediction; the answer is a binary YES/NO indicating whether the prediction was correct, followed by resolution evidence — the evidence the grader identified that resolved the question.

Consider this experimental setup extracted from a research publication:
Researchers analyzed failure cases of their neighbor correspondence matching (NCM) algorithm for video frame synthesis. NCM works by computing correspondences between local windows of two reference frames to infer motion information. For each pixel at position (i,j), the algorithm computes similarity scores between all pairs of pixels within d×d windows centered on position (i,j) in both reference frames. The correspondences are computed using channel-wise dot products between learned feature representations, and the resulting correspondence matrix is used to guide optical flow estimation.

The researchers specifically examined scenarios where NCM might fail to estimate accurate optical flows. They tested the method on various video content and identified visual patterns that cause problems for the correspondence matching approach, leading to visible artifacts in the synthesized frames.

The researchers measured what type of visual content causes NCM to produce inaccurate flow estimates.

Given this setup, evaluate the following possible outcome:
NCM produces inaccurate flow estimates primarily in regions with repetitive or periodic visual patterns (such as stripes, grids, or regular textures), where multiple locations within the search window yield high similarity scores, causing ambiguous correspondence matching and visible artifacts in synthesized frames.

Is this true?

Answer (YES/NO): YES